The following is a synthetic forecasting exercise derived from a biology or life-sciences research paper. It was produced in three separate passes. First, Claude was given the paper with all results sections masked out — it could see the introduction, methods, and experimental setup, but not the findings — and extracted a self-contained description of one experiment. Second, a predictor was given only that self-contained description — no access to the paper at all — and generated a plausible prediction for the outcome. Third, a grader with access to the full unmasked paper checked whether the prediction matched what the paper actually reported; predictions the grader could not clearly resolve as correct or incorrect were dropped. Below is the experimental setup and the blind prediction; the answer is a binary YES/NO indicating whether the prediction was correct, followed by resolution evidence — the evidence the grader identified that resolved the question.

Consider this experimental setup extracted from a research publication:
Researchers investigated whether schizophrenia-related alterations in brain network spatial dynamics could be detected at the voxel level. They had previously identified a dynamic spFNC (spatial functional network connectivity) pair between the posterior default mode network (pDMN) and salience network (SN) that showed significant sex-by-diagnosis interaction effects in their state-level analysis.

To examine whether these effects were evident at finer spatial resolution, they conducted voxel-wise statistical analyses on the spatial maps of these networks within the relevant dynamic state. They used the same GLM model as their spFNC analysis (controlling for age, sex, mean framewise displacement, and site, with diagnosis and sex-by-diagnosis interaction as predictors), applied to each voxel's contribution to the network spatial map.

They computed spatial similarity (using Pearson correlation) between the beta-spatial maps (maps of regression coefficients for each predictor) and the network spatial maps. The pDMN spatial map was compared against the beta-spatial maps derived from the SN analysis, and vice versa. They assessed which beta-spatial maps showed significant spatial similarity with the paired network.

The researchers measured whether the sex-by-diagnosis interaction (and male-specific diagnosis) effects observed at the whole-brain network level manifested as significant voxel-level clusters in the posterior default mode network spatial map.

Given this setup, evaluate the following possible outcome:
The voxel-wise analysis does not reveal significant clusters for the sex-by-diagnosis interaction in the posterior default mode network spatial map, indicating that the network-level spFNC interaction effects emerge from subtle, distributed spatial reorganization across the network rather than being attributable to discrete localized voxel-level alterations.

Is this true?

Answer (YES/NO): NO